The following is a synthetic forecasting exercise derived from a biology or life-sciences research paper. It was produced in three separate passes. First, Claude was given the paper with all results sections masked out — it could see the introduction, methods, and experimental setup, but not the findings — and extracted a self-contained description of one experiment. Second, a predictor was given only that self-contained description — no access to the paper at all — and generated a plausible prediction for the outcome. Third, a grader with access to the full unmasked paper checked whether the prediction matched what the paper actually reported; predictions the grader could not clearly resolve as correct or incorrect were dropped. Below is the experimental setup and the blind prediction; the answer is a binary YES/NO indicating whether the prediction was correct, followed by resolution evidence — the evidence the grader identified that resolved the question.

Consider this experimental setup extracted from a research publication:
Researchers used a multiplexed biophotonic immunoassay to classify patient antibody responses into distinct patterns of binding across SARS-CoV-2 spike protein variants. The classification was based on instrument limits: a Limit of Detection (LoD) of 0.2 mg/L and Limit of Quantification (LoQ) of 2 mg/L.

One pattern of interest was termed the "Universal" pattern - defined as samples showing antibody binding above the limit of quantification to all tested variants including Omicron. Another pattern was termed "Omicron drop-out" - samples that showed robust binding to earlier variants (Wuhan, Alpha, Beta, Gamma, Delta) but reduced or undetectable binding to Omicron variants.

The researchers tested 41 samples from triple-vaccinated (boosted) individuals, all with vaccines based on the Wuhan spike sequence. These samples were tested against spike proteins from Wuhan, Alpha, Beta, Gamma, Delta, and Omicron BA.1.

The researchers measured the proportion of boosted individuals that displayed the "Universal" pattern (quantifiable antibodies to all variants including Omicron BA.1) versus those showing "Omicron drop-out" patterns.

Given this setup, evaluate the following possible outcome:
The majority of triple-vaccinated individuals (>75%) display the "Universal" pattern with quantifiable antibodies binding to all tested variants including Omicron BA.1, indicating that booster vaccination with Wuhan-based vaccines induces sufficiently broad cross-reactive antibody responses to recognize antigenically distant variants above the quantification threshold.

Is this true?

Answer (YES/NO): NO